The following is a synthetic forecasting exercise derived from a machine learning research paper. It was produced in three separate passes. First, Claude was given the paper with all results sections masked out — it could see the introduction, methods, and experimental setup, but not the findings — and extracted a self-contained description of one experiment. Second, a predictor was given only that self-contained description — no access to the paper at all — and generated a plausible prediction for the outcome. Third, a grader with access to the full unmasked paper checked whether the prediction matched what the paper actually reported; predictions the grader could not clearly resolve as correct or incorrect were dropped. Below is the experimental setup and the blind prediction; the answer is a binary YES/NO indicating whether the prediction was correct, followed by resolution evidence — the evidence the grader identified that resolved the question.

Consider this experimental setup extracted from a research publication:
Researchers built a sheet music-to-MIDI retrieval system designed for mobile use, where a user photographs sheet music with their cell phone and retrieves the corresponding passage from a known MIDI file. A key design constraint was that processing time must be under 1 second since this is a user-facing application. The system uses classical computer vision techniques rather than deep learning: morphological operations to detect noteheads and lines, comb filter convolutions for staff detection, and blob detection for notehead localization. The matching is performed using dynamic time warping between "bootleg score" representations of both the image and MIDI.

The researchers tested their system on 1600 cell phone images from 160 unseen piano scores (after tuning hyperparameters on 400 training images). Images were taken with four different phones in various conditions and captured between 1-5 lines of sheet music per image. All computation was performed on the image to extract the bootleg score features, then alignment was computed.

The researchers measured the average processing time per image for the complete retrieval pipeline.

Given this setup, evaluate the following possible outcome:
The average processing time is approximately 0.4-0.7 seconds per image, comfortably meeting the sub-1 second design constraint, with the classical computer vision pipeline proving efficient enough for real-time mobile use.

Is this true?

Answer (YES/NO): NO